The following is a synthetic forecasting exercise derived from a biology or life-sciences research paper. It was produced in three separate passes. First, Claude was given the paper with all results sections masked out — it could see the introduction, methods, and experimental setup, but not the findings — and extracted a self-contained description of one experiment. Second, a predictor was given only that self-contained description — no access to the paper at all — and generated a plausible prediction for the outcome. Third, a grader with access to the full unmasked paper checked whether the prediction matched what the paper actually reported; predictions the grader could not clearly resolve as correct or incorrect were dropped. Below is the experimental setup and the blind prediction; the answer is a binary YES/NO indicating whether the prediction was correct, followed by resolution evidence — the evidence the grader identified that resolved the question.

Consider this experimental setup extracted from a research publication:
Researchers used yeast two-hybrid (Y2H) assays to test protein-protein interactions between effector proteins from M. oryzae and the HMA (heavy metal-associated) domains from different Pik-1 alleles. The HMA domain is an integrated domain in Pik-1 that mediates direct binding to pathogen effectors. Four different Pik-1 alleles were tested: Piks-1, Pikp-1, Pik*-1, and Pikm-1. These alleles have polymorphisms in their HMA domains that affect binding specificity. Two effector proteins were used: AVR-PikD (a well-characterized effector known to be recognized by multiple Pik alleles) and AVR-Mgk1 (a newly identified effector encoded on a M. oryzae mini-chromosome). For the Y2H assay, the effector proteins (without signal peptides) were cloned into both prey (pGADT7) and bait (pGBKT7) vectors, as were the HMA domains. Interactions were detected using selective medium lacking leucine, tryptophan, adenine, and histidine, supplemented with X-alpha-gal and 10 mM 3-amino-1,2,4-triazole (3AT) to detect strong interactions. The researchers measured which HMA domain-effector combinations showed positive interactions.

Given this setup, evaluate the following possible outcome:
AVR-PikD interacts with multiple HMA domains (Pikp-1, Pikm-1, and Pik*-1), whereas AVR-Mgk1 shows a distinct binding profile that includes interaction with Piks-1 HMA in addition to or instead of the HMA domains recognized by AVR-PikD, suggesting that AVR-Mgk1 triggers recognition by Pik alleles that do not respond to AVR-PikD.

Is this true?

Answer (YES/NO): YES